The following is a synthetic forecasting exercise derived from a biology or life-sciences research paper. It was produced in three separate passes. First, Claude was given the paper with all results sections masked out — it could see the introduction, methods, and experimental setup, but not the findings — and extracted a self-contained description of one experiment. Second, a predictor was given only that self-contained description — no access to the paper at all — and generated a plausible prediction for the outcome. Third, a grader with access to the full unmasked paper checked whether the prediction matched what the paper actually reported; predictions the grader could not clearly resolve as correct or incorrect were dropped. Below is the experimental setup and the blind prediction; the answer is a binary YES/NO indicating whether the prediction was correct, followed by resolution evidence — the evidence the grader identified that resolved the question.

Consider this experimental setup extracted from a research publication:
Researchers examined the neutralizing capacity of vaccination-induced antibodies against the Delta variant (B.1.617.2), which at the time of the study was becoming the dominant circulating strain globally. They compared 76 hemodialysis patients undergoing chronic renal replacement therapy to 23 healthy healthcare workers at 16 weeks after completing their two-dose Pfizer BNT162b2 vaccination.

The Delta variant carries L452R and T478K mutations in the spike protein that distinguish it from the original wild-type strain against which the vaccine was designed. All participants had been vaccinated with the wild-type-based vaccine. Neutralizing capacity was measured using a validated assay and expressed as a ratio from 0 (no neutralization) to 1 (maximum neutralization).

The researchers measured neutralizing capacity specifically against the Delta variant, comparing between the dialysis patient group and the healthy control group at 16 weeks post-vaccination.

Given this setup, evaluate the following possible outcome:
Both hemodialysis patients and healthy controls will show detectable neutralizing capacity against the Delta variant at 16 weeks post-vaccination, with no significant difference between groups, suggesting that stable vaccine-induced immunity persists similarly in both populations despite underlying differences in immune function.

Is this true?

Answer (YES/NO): NO